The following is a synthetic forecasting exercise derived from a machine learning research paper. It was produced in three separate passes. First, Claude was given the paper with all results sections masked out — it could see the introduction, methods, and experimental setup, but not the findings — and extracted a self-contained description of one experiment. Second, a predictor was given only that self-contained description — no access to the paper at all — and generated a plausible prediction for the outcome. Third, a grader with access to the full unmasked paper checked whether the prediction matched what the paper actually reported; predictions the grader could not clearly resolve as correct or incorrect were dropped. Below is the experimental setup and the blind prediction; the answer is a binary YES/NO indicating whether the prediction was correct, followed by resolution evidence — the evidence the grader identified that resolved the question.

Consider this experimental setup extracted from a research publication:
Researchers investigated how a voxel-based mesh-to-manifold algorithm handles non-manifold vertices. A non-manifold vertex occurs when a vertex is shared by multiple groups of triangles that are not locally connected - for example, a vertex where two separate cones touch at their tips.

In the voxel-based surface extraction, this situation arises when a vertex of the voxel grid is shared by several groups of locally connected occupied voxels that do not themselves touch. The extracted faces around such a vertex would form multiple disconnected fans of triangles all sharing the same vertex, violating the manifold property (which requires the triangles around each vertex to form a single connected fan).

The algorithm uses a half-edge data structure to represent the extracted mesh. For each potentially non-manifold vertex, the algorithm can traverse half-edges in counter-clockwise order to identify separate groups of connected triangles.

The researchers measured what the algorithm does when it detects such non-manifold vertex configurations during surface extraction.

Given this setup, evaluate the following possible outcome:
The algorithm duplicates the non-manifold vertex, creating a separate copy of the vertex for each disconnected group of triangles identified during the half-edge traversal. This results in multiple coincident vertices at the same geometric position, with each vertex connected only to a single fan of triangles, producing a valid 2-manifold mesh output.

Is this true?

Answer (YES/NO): YES